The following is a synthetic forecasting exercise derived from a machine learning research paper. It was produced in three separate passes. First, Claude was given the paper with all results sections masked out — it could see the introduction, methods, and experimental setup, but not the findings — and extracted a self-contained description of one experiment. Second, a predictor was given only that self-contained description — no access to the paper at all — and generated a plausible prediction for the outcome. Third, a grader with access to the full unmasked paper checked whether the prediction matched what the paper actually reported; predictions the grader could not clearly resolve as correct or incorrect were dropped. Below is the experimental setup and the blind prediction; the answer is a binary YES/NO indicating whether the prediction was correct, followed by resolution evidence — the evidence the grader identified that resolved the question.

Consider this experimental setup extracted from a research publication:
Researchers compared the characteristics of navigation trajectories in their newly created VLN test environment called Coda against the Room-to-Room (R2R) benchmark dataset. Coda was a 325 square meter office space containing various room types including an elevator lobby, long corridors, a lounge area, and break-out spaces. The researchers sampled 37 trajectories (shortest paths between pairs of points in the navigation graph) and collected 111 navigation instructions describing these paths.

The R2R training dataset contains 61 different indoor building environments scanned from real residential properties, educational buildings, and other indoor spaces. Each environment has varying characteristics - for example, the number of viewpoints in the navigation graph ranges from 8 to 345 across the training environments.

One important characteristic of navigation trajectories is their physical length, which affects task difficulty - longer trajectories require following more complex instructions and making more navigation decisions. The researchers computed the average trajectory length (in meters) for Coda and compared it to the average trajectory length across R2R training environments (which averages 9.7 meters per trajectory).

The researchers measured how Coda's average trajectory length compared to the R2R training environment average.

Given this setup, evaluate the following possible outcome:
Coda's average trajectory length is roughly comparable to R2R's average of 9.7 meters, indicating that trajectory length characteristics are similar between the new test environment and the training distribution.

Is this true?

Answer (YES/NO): NO